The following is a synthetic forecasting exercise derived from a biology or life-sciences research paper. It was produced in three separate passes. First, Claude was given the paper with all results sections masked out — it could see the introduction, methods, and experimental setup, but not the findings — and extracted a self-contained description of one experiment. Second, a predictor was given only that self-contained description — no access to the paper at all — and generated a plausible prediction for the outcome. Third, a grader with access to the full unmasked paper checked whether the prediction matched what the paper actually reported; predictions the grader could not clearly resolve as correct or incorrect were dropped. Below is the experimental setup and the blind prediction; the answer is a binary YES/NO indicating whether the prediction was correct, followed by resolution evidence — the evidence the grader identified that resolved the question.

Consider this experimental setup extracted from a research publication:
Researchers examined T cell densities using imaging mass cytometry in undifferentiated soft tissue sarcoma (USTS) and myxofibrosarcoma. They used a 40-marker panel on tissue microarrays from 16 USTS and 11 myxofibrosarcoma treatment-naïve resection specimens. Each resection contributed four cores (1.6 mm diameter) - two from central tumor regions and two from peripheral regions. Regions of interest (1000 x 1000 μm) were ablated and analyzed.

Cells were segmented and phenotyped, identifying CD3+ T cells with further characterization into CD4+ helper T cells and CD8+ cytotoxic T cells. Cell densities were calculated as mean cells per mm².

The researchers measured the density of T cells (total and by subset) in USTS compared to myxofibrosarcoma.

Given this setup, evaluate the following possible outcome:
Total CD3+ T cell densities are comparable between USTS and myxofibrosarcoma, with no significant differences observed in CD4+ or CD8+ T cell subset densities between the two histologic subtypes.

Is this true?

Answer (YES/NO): YES